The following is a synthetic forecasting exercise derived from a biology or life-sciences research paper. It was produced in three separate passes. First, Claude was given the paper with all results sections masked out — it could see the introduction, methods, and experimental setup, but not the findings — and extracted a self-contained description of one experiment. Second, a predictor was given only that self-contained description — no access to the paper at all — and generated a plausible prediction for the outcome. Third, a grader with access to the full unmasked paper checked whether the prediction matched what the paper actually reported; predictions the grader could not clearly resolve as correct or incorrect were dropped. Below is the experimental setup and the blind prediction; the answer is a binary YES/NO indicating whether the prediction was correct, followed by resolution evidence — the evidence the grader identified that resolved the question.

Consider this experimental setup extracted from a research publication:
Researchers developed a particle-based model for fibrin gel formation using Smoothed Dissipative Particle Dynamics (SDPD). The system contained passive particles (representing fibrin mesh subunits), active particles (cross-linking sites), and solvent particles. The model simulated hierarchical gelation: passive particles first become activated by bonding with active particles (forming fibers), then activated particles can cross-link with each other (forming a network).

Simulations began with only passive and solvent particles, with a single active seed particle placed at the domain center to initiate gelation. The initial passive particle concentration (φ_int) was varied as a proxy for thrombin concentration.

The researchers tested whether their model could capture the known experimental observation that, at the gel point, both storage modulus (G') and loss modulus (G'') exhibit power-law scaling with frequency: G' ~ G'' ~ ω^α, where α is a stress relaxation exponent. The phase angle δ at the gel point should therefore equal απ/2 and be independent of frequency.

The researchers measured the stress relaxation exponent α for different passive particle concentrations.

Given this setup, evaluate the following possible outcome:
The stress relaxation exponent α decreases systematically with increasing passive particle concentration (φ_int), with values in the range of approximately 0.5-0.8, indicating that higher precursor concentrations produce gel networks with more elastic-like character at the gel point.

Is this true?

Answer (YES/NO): NO